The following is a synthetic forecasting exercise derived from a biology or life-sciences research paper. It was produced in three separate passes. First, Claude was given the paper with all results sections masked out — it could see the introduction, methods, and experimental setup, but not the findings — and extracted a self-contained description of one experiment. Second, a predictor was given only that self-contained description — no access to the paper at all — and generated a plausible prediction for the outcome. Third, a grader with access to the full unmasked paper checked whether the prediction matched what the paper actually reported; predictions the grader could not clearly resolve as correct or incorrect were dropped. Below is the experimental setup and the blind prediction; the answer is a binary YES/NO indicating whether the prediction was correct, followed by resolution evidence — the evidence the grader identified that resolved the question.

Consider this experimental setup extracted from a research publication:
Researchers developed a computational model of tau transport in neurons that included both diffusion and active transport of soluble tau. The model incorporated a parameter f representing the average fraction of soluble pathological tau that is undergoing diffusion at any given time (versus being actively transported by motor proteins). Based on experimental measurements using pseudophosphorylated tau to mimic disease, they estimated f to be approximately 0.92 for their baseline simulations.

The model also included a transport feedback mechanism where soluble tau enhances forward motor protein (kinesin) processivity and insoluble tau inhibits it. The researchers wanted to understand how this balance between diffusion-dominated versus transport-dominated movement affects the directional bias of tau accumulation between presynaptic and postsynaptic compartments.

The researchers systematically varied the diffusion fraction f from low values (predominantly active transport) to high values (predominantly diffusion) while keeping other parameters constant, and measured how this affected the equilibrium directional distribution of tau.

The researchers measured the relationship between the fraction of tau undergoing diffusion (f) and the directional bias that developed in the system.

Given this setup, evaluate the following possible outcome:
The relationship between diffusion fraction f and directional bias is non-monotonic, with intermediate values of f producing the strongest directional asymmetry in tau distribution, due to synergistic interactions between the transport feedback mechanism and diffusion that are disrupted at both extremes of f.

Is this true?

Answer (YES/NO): NO